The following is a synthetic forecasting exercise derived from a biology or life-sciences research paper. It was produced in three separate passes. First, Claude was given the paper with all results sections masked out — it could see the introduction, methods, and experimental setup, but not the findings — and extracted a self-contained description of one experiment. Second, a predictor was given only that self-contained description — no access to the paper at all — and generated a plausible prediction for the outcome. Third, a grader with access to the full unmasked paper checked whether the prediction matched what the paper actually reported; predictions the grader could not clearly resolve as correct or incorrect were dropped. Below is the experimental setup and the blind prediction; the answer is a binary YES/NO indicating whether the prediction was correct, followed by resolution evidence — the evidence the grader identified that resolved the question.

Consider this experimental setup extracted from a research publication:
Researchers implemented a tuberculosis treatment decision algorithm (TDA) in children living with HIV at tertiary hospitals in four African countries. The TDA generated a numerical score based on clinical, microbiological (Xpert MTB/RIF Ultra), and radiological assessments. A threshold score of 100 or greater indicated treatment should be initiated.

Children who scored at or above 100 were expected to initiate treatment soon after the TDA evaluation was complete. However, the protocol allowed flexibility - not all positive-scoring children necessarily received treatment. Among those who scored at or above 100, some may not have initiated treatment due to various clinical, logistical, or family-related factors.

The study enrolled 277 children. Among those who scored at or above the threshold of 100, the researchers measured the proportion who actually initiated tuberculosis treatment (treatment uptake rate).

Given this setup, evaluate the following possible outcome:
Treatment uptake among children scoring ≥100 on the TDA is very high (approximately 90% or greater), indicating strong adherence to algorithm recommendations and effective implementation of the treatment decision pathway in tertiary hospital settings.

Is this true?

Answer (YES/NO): NO